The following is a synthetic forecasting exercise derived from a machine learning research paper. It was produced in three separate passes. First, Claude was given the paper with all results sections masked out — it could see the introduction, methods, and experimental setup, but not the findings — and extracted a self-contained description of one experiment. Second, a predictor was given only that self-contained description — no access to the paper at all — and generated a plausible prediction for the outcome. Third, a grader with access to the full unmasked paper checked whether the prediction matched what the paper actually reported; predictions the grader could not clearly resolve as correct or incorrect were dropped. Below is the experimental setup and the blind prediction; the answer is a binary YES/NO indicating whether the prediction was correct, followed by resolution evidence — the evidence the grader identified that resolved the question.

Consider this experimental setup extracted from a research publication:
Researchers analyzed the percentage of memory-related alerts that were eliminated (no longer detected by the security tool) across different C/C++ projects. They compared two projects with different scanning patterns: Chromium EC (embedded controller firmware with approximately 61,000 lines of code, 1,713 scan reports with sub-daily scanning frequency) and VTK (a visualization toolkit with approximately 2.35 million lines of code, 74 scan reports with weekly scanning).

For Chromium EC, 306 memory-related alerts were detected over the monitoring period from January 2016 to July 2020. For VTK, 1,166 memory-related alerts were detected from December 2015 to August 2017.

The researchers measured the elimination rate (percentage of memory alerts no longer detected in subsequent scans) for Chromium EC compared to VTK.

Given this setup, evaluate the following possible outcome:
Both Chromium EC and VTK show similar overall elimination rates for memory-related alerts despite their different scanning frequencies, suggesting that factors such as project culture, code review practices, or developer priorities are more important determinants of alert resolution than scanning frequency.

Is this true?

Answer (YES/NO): NO